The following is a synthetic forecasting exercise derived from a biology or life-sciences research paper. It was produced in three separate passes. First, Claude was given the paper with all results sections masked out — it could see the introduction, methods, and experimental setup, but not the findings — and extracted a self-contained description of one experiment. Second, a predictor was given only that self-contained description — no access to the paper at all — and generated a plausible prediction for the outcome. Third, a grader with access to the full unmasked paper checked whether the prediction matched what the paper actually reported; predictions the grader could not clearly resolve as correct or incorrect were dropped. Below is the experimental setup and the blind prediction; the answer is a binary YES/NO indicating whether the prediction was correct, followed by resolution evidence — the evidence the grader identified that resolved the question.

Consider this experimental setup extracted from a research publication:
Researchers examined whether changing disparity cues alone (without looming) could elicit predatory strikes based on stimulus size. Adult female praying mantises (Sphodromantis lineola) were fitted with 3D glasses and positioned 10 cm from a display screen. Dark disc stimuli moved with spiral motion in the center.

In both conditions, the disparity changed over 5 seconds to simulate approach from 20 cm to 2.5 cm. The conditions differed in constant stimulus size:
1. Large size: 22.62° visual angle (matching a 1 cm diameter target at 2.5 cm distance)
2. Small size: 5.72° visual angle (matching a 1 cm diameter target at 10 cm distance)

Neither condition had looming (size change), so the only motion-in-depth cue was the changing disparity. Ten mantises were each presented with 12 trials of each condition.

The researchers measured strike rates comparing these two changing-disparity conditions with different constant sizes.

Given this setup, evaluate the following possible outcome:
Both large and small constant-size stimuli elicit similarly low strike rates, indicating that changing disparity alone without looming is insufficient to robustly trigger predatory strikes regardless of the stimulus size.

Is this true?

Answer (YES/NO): NO